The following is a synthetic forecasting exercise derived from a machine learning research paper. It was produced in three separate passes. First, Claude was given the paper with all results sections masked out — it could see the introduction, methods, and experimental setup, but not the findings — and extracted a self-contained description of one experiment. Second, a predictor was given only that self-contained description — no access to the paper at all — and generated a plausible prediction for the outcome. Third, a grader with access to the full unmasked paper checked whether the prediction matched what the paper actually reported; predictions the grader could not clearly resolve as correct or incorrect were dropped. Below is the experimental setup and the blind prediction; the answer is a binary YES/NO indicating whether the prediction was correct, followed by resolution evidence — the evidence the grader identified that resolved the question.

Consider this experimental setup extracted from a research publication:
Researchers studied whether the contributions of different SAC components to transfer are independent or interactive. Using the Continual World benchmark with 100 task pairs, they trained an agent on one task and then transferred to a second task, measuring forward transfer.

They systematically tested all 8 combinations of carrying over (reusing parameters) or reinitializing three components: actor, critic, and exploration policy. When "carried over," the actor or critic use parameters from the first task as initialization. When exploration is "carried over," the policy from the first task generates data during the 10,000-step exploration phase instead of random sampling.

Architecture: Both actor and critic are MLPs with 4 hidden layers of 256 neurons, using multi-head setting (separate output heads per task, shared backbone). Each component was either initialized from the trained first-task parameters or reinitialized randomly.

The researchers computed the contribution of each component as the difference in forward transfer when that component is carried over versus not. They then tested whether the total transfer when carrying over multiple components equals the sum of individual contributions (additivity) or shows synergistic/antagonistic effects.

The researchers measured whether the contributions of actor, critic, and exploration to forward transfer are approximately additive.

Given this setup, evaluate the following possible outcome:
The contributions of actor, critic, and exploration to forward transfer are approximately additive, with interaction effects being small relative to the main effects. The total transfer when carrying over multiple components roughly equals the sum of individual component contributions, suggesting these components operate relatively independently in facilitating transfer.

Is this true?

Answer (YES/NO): YES